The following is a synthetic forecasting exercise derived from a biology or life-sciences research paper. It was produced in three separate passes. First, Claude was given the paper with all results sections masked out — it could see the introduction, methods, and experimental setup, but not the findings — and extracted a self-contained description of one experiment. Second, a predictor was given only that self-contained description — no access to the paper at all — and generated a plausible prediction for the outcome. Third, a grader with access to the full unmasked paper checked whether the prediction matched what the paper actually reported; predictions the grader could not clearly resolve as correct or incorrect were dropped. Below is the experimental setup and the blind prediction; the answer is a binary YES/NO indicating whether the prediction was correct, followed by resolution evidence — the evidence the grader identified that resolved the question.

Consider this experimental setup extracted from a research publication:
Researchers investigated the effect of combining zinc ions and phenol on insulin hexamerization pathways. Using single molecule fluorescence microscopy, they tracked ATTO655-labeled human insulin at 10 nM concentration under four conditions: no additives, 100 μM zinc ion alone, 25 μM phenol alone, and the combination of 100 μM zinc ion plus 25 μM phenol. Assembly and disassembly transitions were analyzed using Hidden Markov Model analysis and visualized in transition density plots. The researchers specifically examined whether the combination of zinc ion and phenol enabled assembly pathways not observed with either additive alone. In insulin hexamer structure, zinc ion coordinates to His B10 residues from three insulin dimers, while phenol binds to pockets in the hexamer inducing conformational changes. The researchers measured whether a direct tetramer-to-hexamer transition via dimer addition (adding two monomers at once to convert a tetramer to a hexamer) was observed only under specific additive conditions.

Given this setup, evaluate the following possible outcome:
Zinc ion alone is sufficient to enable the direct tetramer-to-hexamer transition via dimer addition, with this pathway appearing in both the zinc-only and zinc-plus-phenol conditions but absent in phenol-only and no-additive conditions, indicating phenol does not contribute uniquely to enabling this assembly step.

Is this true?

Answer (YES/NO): YES